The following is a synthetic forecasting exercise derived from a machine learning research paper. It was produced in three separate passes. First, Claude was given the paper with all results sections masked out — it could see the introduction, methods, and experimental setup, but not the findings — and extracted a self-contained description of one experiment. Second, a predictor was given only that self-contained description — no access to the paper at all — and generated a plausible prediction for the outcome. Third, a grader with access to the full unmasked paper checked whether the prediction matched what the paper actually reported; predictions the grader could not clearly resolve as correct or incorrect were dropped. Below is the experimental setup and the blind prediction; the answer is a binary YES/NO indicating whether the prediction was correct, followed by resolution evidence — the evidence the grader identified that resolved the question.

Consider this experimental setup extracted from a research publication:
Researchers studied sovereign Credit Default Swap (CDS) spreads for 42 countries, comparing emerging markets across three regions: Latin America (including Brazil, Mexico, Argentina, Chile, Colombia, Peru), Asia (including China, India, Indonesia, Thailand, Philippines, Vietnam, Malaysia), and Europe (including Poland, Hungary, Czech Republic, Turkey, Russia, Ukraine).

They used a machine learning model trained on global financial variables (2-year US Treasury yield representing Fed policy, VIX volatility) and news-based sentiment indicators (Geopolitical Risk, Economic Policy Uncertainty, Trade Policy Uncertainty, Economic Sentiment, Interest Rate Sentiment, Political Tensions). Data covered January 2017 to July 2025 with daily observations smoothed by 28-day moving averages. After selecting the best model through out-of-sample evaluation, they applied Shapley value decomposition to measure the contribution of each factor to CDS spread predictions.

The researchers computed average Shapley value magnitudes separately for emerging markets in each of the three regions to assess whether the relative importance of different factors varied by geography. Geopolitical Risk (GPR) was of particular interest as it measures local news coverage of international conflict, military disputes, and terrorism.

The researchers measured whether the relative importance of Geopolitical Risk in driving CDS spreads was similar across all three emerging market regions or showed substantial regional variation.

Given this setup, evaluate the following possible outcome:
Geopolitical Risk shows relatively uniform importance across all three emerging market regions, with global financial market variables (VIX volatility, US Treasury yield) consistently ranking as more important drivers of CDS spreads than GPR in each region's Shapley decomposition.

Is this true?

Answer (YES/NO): NO